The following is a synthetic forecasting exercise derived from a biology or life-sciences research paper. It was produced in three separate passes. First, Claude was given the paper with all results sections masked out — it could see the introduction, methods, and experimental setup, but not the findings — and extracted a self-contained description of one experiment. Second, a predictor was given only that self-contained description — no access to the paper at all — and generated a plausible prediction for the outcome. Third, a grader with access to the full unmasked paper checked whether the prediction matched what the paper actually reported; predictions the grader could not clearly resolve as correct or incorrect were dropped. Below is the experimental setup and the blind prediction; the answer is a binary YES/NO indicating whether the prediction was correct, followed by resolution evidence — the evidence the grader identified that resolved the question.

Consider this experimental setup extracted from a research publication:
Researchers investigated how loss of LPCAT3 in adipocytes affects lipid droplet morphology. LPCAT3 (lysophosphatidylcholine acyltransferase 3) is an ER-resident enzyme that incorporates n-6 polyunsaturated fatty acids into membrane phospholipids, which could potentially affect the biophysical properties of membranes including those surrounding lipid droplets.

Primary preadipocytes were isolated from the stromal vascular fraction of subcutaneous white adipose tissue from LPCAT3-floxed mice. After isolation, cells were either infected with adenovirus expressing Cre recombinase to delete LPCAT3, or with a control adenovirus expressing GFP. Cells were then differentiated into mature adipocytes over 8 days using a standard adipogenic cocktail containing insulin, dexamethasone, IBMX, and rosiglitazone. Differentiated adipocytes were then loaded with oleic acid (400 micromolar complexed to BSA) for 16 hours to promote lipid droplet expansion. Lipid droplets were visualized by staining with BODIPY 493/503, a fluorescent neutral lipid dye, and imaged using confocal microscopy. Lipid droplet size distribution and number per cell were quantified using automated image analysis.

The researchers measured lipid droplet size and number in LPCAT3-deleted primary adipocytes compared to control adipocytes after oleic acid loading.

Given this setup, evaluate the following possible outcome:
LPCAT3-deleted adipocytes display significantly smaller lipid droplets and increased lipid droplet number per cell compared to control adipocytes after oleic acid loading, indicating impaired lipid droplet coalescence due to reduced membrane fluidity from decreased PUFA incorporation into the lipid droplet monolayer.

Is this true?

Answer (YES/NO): NO